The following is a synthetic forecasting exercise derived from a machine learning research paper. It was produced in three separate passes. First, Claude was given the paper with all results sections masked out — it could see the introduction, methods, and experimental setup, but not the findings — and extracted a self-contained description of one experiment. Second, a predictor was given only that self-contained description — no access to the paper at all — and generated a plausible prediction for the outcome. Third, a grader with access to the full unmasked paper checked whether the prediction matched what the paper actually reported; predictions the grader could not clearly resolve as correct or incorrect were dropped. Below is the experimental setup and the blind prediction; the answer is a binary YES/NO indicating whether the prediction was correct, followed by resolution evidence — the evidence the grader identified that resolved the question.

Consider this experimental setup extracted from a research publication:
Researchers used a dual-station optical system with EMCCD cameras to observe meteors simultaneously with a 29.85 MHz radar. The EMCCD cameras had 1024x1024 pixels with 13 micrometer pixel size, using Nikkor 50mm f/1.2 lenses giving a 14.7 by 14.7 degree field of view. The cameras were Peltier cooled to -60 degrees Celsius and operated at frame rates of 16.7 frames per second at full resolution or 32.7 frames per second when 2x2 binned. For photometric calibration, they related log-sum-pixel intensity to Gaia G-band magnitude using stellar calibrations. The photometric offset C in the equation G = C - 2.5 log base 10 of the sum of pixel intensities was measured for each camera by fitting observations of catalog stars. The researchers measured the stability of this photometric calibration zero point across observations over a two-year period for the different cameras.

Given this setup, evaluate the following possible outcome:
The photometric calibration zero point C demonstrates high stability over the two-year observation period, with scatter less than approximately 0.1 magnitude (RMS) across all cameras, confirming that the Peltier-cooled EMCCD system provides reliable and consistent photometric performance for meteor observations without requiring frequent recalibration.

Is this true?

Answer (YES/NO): NO